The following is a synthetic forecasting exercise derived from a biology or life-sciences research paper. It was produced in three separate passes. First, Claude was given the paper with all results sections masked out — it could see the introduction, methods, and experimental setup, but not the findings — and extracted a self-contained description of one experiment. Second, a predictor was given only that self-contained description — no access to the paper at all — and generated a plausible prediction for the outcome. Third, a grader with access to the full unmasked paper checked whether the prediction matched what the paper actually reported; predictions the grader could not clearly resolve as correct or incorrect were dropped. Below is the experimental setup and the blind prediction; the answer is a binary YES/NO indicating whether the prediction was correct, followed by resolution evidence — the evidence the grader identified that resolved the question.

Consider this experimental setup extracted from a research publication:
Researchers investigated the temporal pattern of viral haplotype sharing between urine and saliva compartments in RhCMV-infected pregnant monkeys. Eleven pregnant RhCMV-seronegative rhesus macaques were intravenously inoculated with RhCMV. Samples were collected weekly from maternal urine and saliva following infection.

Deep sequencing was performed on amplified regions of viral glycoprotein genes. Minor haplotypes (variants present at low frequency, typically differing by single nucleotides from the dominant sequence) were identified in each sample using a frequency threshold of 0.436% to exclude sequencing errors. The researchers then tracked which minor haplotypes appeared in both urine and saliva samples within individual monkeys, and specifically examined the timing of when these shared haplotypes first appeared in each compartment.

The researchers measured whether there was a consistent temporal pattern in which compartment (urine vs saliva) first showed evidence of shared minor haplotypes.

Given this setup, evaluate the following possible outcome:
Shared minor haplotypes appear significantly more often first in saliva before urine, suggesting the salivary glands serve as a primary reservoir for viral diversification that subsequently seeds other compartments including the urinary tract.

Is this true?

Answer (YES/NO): NO